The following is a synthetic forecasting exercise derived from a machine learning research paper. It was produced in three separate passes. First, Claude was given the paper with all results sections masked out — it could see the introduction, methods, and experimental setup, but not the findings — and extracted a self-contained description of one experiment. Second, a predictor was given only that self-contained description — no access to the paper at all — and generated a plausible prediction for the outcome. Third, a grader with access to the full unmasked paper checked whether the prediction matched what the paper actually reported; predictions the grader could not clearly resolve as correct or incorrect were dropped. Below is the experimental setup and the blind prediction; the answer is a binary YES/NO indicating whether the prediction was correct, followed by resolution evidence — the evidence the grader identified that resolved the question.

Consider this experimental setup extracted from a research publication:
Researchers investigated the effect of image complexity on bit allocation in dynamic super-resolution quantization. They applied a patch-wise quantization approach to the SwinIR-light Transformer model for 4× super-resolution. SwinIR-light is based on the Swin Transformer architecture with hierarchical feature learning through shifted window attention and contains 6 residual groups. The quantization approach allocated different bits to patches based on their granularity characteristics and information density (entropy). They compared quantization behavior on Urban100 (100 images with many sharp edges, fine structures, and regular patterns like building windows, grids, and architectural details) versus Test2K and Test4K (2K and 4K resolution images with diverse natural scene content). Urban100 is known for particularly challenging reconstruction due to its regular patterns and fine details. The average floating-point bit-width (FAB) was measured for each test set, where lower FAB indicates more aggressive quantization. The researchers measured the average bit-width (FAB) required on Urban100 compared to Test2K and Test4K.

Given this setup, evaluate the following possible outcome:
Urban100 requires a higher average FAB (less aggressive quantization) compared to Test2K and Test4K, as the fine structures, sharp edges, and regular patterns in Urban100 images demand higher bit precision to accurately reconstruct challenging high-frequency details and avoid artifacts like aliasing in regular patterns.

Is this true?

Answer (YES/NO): YES